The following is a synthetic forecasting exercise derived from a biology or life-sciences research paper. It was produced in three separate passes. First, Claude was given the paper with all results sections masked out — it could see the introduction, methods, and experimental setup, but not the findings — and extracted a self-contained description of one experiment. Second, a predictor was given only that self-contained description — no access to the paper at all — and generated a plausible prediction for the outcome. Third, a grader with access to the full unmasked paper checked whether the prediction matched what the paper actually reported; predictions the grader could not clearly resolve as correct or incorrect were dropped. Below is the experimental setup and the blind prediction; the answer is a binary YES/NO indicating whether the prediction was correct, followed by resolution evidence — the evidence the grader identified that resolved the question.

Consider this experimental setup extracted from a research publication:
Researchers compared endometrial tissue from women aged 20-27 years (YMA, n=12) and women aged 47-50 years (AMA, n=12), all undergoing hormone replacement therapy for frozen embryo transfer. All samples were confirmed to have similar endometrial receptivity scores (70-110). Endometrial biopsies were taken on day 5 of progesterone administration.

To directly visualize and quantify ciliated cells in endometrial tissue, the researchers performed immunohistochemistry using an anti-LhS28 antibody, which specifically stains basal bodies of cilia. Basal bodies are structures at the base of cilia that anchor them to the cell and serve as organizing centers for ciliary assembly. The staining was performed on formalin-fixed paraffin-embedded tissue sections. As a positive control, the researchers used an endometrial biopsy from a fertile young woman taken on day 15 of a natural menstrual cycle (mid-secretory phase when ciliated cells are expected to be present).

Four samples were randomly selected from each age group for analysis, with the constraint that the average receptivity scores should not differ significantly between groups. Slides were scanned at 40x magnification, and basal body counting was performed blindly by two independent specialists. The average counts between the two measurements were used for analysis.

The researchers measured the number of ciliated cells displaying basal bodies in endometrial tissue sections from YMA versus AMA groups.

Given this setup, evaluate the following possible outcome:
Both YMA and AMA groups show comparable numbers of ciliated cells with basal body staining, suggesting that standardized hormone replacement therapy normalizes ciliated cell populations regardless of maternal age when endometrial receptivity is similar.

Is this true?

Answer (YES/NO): NO